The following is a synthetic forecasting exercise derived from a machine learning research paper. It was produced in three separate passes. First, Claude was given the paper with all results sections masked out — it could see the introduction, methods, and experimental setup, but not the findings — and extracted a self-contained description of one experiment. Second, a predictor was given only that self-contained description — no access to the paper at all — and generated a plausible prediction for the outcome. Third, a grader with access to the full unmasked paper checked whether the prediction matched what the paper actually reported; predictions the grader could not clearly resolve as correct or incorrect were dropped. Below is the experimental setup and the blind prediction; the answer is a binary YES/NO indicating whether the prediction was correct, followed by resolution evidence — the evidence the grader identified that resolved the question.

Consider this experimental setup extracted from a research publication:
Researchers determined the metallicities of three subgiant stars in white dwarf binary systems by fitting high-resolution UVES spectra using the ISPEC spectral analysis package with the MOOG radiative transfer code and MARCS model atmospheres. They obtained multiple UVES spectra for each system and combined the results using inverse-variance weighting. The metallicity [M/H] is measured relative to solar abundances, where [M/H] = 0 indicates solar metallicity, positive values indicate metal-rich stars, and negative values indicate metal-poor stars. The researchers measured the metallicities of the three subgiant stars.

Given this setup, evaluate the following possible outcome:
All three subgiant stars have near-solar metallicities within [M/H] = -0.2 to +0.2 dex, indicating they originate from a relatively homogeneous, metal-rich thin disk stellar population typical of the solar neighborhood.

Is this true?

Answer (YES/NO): YES